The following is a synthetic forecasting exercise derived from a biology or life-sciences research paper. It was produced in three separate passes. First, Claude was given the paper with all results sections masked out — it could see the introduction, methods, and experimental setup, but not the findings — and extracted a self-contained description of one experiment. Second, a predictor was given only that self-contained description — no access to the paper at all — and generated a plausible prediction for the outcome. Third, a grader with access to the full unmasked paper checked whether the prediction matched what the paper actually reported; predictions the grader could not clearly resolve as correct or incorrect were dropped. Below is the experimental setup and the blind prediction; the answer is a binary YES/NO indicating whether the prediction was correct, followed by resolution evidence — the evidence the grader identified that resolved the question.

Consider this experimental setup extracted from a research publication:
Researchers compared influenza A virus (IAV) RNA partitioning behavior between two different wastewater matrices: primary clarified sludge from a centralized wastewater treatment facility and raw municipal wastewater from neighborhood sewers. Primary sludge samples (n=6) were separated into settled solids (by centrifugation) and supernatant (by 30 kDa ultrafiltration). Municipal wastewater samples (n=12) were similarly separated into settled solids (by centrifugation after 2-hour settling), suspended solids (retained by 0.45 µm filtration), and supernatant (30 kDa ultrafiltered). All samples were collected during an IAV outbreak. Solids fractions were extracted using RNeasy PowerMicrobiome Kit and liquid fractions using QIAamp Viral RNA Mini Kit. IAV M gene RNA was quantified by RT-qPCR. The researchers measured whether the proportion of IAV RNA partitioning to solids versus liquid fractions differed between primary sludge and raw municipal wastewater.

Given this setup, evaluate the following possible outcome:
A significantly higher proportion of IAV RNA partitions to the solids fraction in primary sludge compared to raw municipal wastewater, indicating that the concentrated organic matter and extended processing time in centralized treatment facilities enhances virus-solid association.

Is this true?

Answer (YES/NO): NO